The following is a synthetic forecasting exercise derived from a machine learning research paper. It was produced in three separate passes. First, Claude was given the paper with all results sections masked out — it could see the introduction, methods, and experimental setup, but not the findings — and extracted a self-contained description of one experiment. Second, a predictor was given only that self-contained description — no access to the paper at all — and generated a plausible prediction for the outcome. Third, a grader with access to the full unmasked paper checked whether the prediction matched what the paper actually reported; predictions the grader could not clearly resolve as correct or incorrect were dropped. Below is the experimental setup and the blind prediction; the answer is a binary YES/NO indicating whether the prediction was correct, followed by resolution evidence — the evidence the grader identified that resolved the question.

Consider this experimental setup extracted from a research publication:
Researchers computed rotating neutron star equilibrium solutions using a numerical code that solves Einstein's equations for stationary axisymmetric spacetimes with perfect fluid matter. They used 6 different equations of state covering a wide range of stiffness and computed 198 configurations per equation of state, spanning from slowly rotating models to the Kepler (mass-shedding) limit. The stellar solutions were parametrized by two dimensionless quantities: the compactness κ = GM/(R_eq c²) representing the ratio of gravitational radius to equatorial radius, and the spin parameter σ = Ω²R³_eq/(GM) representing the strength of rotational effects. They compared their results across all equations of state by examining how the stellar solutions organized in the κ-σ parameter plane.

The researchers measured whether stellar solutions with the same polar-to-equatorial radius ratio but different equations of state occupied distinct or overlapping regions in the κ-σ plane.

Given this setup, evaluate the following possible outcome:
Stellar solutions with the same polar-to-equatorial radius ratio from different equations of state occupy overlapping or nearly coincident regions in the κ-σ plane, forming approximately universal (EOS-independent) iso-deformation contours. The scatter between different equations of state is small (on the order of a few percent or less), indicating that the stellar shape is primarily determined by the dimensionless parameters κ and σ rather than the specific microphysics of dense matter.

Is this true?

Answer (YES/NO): YES